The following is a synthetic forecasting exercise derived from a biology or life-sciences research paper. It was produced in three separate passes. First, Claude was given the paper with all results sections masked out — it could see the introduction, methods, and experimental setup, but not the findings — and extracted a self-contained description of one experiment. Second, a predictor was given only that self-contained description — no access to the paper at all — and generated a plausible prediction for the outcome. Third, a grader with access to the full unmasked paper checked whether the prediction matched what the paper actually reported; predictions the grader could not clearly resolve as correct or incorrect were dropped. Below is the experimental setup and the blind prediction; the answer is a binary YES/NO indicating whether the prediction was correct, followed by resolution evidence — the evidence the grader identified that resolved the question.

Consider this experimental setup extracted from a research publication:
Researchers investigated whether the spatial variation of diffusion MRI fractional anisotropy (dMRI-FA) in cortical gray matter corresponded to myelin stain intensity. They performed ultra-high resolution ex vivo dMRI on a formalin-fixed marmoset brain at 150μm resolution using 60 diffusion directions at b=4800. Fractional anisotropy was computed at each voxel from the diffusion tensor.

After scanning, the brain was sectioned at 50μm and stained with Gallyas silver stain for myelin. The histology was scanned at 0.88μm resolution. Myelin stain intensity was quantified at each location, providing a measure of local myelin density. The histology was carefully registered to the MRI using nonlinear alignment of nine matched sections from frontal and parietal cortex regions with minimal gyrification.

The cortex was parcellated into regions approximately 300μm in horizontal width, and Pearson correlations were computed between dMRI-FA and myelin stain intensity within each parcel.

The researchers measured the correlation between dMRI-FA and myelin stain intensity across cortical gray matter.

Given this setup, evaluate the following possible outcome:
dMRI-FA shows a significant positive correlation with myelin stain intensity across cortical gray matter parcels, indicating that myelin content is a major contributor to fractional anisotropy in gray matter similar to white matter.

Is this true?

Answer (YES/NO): NO